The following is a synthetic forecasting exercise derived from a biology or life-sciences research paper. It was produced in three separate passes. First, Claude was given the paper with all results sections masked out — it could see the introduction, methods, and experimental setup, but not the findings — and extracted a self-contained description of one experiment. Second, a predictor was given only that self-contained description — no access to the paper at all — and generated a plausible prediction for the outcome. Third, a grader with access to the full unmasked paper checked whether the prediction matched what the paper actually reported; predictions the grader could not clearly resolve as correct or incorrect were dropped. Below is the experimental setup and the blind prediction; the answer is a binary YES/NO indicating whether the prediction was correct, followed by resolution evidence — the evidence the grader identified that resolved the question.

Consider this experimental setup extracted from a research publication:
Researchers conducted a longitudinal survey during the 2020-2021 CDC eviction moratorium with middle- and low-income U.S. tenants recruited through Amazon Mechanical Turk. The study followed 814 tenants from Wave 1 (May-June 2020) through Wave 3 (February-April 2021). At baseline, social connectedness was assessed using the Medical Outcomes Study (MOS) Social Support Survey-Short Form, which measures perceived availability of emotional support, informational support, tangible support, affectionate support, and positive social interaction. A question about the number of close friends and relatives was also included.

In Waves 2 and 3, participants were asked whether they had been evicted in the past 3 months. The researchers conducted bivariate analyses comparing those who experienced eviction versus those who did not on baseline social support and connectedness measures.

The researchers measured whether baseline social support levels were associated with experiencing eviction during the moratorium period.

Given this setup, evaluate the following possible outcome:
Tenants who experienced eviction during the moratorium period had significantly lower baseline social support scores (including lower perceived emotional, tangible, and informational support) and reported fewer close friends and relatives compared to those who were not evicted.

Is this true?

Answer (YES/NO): NO